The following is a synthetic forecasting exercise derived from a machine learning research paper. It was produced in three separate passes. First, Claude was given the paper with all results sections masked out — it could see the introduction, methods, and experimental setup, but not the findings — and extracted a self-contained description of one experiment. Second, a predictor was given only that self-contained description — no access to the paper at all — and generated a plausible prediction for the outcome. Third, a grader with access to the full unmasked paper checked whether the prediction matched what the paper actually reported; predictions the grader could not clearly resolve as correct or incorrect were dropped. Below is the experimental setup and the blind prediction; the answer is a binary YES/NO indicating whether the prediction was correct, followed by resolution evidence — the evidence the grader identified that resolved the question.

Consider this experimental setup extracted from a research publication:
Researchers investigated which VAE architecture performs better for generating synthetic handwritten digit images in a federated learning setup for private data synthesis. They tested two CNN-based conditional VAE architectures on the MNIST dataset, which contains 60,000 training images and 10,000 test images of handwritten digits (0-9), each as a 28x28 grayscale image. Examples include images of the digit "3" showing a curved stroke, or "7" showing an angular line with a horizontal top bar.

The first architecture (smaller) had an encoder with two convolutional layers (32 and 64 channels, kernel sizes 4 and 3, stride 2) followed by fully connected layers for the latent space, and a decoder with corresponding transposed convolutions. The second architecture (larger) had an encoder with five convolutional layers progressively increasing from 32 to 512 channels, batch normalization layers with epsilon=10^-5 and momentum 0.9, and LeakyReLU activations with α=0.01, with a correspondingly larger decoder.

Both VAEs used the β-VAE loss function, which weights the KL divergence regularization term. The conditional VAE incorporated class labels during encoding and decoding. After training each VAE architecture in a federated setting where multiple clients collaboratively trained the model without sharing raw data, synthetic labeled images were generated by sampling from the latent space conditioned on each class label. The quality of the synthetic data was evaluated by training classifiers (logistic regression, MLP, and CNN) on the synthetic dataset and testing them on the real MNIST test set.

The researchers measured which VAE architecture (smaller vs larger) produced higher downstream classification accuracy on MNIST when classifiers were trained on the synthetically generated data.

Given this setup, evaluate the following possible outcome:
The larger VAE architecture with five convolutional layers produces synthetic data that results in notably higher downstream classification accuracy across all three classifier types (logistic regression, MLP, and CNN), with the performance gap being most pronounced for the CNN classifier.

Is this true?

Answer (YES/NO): NO